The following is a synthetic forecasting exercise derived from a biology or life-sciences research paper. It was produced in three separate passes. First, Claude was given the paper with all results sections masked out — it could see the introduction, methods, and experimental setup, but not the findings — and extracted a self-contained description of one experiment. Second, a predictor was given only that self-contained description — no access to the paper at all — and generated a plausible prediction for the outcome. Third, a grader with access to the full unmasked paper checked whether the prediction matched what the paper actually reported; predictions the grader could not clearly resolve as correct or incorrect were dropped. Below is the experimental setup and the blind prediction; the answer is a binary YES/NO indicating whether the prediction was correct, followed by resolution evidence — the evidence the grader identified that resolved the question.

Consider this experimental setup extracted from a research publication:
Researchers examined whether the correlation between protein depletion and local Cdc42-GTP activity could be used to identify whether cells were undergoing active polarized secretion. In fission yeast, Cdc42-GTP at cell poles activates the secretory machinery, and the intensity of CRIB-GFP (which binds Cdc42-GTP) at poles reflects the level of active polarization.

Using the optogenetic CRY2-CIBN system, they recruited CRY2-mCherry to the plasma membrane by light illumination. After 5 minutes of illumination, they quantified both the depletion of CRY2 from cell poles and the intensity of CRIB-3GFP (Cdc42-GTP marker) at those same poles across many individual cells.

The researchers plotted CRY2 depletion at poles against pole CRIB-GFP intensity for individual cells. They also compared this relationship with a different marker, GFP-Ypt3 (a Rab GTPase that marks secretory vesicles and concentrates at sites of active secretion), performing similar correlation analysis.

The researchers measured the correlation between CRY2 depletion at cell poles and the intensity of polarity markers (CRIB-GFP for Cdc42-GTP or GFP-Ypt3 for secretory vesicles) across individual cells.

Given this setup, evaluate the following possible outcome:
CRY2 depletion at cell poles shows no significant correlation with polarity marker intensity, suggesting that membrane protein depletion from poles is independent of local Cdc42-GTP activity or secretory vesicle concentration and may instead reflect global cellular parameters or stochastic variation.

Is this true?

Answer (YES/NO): NO